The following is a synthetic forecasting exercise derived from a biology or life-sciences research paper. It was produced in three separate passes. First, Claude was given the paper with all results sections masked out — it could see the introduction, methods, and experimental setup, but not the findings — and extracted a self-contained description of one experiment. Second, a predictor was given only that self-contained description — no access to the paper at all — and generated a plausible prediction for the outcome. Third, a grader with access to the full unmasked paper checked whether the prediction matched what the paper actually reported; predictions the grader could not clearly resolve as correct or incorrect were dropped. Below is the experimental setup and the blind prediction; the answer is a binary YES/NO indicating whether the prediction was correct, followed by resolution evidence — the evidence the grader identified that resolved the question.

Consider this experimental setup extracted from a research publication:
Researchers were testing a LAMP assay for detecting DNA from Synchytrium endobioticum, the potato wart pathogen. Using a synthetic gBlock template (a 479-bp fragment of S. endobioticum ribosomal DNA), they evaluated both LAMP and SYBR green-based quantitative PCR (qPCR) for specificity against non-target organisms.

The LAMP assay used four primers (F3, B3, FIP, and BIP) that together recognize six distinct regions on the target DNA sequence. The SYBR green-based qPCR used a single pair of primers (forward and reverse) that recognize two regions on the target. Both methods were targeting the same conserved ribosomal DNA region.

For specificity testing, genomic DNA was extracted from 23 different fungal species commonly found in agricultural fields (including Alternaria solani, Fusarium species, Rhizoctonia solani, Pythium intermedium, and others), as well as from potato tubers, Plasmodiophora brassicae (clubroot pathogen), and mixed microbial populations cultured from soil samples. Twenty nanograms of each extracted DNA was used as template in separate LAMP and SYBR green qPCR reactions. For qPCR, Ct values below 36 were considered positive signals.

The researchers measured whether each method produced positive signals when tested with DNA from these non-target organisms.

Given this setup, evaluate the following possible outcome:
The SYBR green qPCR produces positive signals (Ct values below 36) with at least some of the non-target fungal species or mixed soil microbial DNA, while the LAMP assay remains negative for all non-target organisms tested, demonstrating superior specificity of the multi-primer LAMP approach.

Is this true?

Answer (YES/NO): YES